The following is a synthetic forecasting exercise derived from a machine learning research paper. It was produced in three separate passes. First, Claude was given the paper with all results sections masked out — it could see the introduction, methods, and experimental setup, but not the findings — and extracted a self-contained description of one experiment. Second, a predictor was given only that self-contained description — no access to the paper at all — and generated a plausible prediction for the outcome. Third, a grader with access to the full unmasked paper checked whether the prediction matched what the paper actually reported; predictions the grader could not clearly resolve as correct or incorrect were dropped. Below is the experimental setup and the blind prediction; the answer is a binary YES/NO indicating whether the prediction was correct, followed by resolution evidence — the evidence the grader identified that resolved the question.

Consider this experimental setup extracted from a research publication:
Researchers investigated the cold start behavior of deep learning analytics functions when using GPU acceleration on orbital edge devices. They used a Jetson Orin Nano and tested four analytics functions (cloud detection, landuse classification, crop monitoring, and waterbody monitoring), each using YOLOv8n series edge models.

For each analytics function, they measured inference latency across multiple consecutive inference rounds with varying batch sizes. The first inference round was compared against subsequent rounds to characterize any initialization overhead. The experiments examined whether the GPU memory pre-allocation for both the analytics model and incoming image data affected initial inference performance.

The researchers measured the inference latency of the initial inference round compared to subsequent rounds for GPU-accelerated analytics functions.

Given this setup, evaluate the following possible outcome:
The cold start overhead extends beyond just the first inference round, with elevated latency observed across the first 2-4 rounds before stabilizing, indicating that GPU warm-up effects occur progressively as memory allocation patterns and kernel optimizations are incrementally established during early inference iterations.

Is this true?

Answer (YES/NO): NO